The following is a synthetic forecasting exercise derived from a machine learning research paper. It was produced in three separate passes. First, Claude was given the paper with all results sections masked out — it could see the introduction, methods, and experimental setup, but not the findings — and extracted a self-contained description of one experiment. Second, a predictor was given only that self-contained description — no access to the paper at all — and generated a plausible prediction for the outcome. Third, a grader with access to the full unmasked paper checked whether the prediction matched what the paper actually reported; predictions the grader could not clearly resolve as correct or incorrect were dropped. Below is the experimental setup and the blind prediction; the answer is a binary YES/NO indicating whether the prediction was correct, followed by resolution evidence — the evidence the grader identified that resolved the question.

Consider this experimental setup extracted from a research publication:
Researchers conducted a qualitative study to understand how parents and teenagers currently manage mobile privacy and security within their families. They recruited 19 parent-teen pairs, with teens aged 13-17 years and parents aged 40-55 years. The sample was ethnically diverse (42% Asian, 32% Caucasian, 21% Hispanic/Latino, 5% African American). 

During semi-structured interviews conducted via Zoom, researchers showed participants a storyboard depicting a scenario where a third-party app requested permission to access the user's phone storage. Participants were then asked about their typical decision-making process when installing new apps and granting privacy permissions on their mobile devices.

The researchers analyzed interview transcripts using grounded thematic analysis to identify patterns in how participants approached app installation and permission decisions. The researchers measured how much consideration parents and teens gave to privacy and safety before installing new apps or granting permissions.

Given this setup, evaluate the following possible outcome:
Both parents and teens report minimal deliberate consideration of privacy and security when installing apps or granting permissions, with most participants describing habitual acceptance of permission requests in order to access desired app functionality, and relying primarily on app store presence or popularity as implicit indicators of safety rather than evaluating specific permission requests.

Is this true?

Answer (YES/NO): NO